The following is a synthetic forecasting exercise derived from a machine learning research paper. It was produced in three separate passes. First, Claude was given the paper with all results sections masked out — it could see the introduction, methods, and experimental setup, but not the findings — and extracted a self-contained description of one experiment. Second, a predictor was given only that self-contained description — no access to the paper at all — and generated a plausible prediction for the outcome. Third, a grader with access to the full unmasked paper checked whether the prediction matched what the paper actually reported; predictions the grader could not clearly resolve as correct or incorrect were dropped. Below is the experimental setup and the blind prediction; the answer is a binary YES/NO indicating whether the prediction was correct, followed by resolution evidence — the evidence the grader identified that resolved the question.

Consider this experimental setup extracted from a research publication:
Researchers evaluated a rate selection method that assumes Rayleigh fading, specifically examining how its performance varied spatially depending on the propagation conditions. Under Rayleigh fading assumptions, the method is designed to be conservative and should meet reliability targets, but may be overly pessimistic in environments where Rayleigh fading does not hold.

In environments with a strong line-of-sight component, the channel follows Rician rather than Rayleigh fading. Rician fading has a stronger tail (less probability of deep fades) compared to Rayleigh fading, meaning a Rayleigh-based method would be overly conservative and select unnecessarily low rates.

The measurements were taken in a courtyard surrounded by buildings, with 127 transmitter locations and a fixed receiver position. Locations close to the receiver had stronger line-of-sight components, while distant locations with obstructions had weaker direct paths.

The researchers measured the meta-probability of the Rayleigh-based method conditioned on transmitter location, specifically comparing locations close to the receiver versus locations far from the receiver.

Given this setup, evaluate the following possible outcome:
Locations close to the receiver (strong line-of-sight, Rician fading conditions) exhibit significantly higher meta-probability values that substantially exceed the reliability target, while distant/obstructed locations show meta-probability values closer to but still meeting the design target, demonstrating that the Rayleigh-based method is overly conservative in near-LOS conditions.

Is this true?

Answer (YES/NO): NO